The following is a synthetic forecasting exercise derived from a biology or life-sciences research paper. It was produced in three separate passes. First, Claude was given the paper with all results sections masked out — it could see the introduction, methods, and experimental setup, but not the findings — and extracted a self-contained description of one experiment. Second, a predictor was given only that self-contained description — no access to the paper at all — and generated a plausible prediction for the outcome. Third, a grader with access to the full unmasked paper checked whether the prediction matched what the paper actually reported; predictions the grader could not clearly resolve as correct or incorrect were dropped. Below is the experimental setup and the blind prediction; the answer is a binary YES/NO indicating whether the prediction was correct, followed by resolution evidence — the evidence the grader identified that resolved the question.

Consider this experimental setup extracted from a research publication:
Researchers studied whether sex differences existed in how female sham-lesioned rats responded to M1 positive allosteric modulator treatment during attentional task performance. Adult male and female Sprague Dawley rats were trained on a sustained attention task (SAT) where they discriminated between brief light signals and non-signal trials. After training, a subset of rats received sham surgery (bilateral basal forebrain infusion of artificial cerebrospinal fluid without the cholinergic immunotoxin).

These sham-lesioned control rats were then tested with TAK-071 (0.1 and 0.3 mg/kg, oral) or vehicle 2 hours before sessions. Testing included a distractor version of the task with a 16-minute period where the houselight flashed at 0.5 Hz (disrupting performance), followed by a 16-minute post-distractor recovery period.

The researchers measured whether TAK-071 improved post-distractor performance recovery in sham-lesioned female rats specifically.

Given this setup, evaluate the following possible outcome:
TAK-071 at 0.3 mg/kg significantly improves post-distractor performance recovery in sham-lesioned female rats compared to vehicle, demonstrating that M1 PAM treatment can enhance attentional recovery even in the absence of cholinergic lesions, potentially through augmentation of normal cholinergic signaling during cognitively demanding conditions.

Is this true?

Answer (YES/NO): NO